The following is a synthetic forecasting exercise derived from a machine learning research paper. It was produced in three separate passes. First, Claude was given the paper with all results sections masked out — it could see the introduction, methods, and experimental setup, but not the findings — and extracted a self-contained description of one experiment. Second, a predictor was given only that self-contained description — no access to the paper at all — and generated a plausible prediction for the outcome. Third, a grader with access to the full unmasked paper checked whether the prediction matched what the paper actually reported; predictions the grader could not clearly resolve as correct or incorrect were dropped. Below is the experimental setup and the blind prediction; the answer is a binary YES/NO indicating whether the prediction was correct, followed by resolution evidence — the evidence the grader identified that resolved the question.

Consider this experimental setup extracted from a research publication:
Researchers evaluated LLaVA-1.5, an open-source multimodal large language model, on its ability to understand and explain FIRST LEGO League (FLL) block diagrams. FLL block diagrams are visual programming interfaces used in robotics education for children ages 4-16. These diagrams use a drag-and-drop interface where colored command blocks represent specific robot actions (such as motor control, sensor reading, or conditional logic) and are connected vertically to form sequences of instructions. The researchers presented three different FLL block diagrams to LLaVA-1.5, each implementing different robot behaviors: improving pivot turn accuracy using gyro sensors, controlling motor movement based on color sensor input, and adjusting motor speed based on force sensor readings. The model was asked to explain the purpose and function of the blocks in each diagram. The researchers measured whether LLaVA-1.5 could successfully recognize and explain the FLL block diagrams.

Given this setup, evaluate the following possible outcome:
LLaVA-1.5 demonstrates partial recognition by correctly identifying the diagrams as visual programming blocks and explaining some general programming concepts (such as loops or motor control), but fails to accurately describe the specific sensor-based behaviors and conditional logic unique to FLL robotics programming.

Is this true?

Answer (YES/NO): NO